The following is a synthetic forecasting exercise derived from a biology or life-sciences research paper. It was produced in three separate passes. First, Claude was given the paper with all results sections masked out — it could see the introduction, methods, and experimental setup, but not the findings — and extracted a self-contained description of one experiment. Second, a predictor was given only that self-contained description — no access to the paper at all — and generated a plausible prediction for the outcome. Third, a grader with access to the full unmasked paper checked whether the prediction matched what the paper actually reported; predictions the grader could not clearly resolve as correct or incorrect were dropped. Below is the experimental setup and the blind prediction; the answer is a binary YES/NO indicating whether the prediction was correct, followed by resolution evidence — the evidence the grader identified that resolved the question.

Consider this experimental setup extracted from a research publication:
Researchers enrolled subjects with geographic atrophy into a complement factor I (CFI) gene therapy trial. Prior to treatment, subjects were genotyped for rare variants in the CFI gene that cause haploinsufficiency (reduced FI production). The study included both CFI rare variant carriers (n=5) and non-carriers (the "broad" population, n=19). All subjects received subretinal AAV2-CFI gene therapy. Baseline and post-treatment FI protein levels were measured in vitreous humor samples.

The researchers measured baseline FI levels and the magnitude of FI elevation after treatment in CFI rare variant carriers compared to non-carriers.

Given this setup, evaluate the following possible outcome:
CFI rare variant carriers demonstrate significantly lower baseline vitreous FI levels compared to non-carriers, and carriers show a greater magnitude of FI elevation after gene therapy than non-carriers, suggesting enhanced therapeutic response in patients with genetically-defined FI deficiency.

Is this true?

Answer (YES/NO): NO